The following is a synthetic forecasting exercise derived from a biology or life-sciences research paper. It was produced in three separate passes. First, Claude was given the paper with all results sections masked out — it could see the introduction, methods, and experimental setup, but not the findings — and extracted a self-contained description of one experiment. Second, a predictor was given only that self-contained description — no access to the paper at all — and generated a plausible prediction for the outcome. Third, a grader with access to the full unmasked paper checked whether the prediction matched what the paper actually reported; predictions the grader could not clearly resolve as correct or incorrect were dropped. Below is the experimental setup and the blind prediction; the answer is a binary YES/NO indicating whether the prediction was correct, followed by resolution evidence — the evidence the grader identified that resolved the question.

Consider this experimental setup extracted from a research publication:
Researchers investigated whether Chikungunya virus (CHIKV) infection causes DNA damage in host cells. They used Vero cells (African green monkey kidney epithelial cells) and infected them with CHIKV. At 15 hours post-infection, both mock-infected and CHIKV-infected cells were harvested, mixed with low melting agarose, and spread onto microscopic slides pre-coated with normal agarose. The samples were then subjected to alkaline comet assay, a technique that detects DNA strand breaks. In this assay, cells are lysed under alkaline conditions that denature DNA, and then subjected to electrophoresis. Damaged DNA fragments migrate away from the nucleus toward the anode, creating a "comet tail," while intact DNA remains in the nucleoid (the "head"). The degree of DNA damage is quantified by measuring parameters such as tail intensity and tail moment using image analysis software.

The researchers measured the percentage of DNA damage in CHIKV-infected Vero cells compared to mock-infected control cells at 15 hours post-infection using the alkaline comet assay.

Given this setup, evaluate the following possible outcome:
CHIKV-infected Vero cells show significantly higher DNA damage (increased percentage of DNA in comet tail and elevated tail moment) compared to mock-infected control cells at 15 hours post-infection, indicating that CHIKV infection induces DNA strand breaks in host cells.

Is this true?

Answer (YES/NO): YES